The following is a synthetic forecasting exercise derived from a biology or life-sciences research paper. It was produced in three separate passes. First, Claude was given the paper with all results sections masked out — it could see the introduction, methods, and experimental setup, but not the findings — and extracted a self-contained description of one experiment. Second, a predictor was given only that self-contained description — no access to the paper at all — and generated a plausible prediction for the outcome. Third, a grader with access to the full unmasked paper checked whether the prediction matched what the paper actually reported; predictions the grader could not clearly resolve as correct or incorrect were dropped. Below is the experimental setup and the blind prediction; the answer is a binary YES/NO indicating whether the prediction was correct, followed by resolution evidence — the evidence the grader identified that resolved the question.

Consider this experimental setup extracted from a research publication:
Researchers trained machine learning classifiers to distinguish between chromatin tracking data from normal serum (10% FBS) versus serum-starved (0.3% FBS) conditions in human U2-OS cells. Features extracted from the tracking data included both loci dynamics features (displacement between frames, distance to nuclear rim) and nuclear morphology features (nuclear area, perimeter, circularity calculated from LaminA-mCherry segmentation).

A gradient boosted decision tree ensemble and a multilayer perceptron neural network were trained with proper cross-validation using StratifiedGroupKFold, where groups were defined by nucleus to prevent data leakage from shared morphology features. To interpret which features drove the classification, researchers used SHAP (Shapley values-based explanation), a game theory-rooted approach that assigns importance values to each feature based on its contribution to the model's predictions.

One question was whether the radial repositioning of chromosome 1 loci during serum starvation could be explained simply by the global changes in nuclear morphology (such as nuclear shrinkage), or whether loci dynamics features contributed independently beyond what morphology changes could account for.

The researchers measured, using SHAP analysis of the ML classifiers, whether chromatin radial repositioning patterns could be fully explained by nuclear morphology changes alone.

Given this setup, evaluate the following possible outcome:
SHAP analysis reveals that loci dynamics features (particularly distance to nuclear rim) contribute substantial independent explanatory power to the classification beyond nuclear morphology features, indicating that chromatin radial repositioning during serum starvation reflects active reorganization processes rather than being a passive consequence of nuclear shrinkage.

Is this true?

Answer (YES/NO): YES